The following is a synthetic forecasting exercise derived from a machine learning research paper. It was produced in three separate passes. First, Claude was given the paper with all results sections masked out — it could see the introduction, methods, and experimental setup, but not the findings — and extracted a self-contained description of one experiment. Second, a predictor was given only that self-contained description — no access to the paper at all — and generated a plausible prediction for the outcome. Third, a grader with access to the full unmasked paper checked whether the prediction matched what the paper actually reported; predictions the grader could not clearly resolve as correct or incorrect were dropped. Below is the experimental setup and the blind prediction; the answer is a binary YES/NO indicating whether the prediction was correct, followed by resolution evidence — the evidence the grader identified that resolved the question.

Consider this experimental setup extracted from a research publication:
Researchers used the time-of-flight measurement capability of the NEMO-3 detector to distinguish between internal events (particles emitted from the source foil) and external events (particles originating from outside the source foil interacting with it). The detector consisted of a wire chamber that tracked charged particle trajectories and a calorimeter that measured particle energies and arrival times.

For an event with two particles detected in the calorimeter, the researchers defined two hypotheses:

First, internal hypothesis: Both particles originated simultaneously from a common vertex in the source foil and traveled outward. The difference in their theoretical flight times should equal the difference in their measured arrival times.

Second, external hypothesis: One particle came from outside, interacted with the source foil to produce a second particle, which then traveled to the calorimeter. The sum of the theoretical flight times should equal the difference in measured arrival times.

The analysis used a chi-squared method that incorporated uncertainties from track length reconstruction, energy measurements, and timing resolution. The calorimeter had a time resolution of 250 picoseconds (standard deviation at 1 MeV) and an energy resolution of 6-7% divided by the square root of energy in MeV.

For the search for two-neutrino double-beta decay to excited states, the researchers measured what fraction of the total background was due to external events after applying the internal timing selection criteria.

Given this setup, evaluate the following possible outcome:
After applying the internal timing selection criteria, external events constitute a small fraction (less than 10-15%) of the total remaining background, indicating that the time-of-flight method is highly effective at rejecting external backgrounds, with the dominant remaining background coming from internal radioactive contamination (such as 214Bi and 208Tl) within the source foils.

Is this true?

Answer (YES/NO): NO